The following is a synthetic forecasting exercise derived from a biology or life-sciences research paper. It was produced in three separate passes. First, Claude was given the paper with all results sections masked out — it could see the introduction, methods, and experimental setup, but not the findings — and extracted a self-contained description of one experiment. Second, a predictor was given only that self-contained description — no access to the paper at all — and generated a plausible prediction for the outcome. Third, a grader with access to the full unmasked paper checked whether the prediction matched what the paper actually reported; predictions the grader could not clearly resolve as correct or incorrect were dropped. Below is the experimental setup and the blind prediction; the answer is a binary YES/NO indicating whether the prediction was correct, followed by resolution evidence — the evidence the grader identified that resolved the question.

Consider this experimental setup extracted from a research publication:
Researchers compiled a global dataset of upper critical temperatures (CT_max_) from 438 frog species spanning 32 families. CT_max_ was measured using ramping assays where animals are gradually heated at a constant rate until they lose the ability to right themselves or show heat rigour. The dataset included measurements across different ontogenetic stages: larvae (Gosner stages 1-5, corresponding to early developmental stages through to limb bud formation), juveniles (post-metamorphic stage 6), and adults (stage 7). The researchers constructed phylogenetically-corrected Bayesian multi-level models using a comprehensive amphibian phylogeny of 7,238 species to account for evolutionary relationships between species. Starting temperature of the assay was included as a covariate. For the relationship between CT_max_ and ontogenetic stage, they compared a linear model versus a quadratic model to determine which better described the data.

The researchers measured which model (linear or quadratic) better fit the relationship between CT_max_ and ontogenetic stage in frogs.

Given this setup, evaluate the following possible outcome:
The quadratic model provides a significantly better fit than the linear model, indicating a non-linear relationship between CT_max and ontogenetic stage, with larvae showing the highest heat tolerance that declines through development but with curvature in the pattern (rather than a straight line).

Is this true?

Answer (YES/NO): YES